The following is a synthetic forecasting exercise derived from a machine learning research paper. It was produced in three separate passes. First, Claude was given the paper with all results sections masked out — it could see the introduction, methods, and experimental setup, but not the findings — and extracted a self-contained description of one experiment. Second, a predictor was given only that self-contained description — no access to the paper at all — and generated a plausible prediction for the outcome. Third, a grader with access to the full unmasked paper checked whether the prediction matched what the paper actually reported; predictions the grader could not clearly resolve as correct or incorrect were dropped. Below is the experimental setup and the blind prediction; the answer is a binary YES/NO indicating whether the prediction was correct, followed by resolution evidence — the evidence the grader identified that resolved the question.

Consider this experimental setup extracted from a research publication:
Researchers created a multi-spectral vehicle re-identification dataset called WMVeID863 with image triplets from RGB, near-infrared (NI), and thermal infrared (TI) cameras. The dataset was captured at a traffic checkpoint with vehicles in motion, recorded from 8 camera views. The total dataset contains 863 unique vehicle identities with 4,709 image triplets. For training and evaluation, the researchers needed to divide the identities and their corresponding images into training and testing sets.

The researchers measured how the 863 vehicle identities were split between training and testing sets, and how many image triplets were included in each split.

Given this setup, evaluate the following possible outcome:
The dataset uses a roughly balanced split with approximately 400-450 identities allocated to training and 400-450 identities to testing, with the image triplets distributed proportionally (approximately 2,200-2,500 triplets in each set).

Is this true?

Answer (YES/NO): NO